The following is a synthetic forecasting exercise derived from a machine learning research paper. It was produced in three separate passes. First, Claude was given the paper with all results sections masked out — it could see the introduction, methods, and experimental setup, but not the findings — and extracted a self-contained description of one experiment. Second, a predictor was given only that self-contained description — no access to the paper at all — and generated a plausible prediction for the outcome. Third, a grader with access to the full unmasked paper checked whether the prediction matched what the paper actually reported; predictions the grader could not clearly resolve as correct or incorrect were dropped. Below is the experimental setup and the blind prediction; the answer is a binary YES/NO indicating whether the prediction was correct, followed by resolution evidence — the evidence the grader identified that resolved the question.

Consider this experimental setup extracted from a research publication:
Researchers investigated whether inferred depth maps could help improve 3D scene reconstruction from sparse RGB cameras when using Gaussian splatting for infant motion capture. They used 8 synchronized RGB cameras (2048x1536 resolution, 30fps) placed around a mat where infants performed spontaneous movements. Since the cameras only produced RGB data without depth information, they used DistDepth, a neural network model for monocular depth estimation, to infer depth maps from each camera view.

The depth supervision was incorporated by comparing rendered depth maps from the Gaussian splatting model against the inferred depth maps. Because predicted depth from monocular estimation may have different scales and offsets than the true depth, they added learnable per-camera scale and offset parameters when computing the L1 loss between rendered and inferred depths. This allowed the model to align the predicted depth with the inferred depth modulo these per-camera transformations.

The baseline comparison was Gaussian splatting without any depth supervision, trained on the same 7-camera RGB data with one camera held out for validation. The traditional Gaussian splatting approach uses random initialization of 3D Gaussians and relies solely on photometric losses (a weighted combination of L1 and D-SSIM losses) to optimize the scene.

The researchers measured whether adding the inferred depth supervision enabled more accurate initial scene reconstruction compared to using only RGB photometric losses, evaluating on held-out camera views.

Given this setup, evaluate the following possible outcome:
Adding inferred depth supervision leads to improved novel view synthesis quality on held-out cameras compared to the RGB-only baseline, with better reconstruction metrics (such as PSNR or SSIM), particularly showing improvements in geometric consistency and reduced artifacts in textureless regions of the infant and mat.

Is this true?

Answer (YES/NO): NO